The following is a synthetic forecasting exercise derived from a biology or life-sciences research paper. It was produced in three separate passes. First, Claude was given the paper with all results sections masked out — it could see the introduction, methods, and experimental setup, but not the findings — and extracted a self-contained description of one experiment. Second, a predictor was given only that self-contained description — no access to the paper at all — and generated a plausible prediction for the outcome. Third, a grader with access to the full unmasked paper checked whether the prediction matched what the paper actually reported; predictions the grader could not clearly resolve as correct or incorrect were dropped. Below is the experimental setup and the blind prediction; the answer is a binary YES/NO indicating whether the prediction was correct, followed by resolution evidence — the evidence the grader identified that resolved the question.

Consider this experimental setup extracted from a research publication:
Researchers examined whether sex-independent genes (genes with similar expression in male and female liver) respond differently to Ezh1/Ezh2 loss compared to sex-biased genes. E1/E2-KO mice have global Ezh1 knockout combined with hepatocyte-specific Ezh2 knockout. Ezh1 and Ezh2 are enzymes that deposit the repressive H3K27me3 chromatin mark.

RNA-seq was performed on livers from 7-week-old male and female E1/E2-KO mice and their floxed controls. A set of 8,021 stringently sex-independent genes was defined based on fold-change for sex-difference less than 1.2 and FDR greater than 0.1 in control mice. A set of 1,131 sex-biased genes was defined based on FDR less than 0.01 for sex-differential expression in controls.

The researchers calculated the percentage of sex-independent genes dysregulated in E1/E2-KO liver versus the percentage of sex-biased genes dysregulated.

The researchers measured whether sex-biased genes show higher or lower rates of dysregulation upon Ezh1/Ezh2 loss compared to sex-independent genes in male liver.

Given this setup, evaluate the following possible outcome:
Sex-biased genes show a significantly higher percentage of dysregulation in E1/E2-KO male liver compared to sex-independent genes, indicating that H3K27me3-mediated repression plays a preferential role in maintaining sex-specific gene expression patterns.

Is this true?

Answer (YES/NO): YES